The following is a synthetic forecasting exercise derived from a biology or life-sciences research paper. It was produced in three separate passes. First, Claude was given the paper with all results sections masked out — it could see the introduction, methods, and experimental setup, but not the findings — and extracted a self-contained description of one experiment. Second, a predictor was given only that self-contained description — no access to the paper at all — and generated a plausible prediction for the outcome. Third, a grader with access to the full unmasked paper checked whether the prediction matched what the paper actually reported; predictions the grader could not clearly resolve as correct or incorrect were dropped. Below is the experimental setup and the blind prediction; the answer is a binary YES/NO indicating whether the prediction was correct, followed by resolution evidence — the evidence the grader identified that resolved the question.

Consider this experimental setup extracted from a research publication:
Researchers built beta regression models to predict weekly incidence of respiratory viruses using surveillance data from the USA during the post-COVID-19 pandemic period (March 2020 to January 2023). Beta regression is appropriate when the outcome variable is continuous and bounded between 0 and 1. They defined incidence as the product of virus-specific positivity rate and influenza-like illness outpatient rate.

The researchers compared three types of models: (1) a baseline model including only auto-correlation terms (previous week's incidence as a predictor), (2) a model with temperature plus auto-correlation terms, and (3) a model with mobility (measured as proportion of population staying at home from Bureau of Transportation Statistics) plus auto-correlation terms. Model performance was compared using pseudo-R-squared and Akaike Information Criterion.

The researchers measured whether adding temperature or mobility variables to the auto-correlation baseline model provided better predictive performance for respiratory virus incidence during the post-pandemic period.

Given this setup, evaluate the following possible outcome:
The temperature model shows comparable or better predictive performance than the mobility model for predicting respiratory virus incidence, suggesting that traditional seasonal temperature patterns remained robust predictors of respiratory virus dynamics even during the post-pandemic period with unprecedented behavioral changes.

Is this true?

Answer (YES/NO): NO